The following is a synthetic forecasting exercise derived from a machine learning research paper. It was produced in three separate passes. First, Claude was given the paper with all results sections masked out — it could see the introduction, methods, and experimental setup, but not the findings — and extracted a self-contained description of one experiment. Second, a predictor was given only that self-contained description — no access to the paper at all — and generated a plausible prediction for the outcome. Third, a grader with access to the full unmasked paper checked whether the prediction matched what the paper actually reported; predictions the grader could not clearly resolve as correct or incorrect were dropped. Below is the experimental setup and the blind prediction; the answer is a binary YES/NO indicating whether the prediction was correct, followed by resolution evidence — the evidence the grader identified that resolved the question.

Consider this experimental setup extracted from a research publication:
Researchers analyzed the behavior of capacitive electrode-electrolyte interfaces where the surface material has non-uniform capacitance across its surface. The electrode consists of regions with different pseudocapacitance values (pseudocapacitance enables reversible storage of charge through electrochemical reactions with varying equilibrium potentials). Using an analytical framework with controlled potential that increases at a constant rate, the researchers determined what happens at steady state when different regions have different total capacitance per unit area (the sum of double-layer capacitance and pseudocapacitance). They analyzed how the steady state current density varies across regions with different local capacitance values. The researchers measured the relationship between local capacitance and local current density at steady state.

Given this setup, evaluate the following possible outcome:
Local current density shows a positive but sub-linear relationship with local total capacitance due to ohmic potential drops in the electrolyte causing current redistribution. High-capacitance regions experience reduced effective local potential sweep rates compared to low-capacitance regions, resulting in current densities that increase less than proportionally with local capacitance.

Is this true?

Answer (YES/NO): NO